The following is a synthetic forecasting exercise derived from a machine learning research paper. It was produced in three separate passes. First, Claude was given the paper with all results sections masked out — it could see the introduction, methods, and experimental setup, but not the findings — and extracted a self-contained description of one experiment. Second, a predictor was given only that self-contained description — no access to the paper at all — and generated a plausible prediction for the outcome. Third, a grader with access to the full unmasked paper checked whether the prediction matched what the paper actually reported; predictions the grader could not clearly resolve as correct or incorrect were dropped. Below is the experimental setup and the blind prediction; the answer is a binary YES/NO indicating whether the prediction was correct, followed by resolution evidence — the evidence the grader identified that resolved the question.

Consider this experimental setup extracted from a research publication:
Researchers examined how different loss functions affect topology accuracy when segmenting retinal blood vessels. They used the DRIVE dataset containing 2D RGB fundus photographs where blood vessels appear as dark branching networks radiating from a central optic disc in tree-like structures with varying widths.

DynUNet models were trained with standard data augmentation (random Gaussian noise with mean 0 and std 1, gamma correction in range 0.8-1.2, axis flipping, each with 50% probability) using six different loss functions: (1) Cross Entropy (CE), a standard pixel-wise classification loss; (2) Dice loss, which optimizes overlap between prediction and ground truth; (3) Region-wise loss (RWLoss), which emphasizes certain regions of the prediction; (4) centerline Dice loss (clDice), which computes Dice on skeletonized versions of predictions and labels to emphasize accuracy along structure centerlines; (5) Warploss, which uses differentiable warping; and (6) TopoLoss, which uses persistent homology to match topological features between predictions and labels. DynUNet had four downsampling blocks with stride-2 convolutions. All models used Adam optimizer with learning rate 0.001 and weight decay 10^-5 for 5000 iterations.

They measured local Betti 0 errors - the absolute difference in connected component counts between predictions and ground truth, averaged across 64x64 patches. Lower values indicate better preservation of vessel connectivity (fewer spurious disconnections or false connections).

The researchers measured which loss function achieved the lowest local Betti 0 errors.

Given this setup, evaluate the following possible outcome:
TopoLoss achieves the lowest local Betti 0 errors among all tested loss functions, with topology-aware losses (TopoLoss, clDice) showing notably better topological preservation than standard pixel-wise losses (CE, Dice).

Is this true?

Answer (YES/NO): NO